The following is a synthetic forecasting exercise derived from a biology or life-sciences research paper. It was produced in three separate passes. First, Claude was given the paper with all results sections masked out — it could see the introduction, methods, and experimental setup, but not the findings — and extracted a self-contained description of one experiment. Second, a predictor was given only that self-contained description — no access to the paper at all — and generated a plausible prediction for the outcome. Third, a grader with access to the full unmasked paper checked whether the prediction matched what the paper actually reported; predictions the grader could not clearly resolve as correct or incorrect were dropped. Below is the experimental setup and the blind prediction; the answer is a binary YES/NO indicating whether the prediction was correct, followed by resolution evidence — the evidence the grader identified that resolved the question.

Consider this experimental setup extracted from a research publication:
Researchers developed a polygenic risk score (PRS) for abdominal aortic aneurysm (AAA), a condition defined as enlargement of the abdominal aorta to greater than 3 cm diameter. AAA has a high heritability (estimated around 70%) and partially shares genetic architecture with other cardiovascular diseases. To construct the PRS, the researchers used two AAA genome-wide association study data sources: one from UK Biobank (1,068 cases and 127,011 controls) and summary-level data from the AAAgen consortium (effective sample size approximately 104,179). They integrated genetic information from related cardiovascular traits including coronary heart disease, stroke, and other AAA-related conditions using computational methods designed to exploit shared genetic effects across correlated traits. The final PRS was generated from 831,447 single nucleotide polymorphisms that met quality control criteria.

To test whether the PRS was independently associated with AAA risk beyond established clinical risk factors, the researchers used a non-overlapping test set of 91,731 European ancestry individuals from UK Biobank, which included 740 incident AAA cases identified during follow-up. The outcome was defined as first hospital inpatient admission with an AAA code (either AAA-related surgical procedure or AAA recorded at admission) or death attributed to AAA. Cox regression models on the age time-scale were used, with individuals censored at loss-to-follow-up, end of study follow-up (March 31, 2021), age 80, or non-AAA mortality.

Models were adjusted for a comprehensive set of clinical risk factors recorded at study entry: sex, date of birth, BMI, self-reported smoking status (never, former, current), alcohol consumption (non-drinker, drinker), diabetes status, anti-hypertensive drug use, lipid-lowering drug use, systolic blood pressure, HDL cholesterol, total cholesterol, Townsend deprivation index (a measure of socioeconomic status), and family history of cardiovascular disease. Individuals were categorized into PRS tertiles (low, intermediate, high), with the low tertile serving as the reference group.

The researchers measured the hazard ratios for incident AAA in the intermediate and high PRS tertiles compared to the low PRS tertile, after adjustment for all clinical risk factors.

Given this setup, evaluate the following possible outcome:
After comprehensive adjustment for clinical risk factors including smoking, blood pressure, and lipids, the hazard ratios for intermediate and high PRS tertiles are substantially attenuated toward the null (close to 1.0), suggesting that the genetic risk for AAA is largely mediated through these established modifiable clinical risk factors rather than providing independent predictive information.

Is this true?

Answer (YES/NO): NO